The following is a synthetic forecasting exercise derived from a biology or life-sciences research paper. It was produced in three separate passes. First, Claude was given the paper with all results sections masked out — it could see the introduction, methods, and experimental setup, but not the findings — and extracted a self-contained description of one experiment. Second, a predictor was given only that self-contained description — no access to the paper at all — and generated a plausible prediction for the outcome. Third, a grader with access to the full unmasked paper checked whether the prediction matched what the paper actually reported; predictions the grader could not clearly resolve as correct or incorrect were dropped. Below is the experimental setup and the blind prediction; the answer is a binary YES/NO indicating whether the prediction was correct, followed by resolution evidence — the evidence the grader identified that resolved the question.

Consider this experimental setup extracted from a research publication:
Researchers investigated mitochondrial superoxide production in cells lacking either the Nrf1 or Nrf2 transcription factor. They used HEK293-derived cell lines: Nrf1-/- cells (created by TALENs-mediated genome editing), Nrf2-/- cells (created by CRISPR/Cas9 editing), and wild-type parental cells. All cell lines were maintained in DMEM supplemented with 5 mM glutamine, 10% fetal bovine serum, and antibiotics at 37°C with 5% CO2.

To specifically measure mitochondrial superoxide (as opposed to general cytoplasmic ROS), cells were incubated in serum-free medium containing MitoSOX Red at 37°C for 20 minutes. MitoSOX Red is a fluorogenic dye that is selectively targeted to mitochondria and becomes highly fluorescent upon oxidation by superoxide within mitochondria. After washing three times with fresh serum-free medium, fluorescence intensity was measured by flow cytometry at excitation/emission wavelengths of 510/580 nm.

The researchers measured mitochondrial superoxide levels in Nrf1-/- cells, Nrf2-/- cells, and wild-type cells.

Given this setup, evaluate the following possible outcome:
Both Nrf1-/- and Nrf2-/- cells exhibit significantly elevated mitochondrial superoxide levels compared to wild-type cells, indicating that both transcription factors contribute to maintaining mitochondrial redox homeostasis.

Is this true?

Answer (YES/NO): NO